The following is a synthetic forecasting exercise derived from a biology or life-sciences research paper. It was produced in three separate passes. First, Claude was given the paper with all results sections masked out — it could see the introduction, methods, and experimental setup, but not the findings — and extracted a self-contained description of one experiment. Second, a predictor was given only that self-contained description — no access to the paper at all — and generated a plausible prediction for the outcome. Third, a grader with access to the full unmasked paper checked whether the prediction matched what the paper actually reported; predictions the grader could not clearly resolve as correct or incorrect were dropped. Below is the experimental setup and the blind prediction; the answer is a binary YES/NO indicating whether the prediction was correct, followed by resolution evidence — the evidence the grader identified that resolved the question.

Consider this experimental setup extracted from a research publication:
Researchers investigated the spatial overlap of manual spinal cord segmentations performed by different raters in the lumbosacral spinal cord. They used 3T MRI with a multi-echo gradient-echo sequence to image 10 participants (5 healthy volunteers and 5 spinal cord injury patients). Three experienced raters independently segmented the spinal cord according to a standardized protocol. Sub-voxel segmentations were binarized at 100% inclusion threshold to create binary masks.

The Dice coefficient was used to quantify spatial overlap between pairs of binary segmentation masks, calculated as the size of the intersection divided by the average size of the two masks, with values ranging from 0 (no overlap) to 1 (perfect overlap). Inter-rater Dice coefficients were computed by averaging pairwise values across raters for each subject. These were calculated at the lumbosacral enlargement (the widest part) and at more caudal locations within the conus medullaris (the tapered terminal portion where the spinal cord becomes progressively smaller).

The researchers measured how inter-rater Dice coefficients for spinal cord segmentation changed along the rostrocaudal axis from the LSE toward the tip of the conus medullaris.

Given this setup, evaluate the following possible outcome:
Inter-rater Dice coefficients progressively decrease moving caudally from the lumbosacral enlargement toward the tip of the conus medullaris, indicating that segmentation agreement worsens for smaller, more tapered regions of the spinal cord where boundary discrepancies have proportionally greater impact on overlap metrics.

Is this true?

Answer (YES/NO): YES